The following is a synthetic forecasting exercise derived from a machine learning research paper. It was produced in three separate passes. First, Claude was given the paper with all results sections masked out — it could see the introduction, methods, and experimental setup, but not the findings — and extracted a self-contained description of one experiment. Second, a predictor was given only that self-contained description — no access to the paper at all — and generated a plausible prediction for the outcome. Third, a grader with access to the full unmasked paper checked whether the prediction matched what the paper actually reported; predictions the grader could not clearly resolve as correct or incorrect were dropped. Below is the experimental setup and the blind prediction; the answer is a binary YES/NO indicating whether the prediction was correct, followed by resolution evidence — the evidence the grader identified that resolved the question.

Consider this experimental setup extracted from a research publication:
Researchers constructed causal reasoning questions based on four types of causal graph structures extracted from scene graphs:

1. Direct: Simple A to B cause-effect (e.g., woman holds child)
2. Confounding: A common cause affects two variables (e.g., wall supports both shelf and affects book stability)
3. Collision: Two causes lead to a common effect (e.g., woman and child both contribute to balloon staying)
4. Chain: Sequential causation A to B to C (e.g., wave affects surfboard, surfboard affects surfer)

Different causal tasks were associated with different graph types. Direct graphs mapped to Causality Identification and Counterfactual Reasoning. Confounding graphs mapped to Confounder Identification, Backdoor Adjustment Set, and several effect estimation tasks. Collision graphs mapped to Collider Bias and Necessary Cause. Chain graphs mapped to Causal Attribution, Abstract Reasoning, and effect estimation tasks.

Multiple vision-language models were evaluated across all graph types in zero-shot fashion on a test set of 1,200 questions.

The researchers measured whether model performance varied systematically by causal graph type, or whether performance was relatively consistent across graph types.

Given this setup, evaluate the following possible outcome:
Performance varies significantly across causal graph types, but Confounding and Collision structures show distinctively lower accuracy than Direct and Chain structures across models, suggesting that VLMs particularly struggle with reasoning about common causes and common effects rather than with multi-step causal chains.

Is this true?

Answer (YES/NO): NO